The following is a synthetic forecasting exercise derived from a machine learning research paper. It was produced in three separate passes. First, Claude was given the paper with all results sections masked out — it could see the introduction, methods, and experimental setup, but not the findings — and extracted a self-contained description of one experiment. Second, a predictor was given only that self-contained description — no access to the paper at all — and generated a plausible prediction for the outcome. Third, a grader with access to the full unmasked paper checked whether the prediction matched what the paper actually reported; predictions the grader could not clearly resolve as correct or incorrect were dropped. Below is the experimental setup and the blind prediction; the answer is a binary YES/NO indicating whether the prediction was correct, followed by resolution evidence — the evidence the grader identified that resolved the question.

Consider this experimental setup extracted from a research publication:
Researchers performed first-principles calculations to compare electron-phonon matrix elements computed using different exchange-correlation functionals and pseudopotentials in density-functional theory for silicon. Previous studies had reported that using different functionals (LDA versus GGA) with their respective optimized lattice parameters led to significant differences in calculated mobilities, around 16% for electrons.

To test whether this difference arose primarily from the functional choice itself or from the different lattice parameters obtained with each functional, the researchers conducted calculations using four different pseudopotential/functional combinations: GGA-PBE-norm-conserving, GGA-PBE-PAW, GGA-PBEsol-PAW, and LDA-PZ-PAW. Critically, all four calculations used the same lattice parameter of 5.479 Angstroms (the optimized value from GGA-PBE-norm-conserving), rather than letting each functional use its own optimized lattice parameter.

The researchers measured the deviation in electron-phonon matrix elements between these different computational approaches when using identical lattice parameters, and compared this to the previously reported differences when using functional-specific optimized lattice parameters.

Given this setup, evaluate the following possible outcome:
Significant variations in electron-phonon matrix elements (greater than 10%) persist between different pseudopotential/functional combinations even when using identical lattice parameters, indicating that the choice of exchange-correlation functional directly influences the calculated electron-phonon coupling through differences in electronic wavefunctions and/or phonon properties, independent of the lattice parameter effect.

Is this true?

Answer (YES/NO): NO